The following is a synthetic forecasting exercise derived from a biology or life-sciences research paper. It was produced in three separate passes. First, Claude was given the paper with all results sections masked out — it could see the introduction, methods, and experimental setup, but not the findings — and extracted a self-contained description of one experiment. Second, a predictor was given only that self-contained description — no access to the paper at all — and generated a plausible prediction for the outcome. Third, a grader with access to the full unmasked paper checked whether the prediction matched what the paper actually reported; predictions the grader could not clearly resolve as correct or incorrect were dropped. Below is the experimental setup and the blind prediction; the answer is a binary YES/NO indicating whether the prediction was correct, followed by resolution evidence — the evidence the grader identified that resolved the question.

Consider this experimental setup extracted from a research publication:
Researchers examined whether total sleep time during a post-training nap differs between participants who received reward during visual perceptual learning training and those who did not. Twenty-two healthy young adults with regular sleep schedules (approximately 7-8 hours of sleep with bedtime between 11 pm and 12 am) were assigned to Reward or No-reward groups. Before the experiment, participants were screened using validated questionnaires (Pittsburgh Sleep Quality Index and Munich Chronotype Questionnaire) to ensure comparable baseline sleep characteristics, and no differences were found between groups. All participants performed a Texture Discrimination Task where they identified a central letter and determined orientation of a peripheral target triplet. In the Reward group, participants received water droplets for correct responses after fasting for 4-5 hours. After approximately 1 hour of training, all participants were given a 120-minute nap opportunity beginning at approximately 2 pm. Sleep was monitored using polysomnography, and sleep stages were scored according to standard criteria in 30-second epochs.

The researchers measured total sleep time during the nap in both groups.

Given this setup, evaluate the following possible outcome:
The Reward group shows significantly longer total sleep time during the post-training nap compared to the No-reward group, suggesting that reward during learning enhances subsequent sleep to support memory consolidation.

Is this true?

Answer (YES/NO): NO